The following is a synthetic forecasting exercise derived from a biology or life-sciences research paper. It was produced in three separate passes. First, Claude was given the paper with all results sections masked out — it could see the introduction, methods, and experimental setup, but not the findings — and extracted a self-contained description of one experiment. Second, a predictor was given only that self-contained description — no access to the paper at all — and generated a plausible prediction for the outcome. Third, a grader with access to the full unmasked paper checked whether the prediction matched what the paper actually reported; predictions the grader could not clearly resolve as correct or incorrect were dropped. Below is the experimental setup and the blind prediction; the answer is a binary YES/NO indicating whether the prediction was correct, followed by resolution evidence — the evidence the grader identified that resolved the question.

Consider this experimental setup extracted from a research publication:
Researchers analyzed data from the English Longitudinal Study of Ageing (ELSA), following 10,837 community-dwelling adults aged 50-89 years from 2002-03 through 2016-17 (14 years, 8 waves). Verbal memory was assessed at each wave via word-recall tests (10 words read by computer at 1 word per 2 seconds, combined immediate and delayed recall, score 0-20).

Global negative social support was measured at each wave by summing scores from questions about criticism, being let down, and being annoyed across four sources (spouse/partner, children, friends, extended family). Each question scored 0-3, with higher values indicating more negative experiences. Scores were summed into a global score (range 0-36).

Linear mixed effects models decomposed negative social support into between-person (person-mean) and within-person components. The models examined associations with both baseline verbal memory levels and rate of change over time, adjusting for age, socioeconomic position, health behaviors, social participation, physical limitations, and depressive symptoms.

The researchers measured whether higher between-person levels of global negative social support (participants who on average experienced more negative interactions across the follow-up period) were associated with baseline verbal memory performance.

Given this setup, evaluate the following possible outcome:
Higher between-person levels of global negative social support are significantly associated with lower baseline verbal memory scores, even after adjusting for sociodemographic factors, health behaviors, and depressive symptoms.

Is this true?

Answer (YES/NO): YES